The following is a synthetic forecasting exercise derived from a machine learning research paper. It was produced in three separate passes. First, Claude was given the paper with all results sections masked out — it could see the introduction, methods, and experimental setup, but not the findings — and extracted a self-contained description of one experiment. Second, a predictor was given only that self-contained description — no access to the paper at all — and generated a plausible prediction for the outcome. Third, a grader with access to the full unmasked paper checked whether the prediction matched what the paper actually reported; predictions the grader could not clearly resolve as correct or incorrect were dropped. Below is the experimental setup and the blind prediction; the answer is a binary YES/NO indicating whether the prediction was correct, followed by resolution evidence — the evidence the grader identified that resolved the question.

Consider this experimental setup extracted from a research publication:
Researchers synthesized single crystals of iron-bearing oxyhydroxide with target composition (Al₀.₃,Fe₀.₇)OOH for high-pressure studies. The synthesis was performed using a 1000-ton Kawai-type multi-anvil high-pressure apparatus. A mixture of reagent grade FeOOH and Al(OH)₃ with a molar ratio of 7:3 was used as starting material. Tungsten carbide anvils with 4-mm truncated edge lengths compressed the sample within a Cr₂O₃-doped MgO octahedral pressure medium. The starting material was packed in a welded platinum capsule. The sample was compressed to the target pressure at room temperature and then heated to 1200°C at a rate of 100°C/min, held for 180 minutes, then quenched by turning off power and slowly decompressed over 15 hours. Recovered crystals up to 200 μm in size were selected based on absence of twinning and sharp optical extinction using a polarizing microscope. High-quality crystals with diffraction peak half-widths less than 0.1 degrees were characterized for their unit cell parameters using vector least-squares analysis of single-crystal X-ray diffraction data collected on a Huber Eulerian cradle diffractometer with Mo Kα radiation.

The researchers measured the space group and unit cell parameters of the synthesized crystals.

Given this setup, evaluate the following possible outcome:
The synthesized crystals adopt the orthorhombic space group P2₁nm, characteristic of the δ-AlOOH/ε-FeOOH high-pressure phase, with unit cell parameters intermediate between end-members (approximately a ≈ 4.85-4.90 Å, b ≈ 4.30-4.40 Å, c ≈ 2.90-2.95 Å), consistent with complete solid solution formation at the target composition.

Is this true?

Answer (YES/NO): NO